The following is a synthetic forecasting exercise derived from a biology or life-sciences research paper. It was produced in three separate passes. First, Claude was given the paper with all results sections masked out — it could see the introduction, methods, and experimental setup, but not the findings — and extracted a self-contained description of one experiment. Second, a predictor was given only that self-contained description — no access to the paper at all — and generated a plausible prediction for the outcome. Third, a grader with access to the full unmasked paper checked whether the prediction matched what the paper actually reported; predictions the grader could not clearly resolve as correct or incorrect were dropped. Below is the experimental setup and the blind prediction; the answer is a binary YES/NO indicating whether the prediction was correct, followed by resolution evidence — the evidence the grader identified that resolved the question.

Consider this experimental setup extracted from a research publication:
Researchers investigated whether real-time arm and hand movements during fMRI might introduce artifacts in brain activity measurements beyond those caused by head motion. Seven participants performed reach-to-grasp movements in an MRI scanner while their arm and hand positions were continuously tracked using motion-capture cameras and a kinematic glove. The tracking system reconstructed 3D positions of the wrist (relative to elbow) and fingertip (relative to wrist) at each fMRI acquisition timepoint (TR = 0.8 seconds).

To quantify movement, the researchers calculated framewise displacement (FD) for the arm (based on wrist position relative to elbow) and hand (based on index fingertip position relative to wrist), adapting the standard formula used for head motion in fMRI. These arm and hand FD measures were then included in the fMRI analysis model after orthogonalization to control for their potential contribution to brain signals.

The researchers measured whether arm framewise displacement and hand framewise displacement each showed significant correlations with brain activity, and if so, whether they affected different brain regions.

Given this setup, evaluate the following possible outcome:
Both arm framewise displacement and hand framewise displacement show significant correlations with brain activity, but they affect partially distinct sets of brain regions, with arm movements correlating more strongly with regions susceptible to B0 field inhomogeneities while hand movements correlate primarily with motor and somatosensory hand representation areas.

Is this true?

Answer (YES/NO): NO